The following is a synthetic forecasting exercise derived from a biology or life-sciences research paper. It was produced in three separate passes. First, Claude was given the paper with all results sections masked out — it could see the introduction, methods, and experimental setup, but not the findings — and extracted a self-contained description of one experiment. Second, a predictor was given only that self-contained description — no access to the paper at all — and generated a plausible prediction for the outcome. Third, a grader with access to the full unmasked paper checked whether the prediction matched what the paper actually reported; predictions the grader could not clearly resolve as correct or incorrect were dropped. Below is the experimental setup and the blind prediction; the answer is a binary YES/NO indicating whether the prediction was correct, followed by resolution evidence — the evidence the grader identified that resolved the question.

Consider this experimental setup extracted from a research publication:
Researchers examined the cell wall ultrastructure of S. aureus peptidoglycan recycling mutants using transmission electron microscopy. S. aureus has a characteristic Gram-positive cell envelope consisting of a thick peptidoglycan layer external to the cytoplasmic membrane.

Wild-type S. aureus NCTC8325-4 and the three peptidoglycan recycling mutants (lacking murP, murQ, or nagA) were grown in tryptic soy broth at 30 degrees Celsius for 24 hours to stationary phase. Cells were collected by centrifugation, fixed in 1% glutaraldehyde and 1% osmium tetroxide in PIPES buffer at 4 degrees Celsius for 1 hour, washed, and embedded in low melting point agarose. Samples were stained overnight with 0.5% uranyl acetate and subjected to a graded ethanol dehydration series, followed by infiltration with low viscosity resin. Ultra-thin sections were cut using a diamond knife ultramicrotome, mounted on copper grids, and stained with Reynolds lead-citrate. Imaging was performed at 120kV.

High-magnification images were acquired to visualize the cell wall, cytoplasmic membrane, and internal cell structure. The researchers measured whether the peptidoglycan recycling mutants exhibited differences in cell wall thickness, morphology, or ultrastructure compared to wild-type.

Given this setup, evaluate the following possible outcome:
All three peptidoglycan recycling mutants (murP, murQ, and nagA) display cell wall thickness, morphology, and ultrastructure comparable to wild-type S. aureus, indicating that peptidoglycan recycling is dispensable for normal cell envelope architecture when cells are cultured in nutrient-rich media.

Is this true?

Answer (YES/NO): YES